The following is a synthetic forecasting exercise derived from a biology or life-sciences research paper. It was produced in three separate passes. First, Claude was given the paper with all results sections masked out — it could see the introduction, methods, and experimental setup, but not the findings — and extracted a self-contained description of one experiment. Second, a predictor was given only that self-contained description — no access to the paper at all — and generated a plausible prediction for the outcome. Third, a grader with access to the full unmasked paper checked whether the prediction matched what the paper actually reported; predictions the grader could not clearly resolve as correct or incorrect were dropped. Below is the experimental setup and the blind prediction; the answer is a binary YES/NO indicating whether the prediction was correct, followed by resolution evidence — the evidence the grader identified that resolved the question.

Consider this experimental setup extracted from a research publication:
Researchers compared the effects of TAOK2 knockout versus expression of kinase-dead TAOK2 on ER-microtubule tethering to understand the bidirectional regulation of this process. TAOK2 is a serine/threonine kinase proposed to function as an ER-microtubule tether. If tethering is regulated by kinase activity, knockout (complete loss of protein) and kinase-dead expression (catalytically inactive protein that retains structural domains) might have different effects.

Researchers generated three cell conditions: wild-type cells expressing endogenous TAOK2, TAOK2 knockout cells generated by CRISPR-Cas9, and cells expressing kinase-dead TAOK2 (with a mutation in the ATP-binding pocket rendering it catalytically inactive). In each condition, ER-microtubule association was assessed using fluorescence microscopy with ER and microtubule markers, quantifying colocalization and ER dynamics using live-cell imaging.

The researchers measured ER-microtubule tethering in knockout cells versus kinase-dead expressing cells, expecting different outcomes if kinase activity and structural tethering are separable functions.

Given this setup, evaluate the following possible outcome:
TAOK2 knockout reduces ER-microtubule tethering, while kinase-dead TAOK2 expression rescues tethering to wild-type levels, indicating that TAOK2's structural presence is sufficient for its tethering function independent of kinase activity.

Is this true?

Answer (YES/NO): NO